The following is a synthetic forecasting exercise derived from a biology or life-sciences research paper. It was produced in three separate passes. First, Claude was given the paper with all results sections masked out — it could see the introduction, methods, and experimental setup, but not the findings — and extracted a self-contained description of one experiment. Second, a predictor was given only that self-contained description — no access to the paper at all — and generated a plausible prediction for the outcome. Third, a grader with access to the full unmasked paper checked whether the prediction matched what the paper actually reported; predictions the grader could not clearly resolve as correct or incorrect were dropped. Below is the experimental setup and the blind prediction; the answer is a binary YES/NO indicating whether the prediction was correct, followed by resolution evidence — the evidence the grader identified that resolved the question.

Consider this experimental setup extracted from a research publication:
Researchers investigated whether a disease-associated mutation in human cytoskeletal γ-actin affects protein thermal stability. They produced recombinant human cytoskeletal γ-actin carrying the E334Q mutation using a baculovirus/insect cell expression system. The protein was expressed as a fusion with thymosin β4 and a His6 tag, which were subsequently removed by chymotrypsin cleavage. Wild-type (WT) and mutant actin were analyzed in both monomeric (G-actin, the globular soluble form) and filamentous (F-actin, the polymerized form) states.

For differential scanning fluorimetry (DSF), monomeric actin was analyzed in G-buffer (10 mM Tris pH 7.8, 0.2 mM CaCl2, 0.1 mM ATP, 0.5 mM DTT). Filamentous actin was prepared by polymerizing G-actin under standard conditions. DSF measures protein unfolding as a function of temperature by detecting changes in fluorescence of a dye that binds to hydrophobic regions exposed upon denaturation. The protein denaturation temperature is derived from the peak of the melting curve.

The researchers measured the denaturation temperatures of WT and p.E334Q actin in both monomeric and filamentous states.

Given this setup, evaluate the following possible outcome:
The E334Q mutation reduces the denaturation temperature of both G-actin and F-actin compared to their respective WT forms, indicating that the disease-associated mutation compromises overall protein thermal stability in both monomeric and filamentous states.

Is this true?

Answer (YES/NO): NO